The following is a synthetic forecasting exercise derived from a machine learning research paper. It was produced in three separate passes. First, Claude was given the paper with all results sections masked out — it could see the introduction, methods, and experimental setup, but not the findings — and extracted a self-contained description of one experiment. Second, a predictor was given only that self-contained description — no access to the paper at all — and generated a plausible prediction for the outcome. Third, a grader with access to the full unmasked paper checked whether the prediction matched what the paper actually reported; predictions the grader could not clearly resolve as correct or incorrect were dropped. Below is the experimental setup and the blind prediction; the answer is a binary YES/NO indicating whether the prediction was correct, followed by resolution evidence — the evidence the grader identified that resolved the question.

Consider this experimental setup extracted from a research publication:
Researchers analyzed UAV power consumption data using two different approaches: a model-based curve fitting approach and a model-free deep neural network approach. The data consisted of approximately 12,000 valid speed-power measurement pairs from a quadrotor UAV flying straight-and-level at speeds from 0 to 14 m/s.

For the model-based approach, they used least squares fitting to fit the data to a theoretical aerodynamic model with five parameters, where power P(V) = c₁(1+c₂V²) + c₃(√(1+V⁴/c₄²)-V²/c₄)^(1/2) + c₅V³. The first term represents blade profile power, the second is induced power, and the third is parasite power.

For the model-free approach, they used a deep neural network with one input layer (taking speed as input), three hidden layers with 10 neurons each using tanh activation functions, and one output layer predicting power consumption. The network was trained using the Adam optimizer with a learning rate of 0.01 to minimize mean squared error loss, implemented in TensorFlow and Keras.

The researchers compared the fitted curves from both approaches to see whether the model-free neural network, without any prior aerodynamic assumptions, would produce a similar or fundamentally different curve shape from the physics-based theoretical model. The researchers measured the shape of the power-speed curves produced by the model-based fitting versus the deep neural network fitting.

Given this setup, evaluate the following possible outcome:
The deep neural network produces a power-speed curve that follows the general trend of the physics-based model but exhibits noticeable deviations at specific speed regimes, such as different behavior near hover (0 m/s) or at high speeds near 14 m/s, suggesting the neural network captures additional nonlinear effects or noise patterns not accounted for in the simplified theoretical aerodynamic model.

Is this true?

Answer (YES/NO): NO